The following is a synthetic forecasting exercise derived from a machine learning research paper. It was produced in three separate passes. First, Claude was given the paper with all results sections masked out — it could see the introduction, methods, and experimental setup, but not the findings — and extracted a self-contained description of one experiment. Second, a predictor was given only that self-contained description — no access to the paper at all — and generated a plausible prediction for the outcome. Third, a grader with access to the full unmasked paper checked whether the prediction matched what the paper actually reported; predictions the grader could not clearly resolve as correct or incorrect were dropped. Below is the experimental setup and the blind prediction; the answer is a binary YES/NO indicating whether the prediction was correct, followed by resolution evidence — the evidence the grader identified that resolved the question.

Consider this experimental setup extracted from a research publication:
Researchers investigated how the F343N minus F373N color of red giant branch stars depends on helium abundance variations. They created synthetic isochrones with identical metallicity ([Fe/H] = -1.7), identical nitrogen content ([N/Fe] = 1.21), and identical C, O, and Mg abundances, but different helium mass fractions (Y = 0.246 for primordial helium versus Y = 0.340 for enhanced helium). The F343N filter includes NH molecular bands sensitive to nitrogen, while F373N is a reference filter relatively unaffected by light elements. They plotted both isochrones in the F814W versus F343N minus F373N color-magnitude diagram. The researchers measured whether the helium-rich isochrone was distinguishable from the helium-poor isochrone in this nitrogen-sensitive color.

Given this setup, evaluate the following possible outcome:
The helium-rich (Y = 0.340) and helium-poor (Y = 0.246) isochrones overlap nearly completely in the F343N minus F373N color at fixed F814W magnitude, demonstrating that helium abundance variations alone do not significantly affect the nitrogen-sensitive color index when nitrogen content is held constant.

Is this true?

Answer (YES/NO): YES